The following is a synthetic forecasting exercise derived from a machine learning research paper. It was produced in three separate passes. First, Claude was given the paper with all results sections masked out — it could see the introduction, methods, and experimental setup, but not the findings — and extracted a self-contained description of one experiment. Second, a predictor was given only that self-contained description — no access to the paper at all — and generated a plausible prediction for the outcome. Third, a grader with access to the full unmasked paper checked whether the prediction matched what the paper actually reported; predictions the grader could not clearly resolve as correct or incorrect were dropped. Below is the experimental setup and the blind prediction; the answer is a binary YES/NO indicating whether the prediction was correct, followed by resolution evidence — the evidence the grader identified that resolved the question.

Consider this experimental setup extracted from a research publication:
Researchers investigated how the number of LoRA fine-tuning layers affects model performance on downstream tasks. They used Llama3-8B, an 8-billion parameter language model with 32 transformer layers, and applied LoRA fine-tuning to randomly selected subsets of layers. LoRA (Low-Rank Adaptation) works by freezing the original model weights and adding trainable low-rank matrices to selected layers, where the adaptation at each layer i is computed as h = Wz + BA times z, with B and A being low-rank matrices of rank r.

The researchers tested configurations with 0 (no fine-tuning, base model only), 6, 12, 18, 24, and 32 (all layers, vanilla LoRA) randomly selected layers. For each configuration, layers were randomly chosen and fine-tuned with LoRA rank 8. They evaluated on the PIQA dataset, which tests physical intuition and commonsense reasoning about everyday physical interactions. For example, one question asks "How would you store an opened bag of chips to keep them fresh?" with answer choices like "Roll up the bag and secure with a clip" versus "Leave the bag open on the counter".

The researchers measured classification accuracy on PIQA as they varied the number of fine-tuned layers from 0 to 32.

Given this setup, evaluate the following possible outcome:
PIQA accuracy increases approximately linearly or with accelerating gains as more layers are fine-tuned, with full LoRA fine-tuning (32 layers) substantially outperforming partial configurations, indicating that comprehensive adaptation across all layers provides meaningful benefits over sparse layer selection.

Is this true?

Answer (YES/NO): NO